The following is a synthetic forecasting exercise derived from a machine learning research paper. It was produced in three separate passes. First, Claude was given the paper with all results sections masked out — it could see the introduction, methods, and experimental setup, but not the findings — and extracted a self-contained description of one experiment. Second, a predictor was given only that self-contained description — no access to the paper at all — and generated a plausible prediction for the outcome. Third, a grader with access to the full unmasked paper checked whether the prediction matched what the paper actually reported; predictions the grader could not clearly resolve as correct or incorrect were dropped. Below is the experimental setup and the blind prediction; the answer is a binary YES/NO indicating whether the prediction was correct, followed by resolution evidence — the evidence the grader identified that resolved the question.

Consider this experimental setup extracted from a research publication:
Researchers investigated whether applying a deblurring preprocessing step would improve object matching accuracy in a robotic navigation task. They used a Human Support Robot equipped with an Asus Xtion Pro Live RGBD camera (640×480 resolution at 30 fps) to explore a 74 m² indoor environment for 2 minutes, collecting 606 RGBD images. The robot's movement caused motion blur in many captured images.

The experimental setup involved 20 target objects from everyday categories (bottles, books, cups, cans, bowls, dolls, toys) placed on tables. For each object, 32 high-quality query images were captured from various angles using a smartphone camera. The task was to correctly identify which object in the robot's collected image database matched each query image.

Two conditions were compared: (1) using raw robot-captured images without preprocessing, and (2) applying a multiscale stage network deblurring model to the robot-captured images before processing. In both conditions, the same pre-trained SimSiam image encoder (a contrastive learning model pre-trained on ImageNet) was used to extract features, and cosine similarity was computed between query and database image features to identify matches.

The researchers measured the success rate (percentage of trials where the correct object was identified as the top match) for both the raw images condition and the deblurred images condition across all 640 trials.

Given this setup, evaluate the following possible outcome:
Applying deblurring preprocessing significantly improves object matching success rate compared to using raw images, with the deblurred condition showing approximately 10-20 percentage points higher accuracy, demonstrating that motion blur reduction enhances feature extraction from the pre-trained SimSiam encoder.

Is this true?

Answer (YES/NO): NO